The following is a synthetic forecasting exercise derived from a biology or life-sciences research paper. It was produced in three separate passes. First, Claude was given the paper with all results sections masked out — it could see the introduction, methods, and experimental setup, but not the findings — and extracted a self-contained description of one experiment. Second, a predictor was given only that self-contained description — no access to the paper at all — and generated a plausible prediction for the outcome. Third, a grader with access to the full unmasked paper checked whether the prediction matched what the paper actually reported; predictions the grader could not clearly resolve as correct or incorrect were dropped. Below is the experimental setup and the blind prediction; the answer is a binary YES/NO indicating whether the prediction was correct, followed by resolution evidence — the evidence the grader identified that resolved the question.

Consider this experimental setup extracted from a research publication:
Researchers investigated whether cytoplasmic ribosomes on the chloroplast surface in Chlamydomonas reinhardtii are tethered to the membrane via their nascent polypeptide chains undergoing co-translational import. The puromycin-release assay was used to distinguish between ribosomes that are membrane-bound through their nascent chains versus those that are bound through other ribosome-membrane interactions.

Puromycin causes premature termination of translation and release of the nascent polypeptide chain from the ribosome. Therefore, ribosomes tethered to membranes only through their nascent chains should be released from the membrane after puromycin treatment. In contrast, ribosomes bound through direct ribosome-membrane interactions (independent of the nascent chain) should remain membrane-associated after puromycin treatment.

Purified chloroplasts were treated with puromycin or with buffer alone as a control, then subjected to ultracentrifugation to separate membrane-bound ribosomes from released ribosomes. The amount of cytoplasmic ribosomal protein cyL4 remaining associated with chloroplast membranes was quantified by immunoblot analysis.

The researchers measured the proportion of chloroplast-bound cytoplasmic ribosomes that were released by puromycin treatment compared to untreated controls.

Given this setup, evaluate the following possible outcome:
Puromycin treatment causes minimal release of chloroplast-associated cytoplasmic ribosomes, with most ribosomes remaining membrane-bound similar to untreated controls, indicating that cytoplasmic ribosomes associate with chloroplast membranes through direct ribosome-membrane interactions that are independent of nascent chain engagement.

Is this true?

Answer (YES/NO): NO